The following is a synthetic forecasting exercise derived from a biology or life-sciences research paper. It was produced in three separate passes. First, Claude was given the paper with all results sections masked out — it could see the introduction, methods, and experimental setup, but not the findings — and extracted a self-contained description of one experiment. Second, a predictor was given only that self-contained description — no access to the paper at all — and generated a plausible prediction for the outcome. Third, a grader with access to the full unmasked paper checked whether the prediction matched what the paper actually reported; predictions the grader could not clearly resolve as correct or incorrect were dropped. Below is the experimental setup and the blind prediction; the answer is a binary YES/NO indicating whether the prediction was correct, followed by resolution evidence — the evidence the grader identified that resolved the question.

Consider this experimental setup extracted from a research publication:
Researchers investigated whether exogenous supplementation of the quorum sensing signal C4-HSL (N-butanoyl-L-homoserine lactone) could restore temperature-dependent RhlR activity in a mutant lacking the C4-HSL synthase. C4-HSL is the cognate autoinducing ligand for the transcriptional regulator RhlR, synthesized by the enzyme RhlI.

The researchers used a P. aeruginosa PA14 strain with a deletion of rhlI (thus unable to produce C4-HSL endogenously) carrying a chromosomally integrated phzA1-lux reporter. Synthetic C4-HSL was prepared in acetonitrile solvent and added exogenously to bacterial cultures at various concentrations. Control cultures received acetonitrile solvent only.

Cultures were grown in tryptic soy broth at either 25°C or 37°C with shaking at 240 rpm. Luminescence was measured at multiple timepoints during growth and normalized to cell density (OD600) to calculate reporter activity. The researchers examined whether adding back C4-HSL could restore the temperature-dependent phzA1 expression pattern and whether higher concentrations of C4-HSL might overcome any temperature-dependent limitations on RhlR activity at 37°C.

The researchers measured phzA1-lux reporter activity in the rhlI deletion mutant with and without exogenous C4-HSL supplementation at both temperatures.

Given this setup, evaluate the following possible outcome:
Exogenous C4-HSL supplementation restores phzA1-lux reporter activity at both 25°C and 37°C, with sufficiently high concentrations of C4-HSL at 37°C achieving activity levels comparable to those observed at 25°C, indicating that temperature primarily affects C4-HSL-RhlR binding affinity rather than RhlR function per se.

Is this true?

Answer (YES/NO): NO